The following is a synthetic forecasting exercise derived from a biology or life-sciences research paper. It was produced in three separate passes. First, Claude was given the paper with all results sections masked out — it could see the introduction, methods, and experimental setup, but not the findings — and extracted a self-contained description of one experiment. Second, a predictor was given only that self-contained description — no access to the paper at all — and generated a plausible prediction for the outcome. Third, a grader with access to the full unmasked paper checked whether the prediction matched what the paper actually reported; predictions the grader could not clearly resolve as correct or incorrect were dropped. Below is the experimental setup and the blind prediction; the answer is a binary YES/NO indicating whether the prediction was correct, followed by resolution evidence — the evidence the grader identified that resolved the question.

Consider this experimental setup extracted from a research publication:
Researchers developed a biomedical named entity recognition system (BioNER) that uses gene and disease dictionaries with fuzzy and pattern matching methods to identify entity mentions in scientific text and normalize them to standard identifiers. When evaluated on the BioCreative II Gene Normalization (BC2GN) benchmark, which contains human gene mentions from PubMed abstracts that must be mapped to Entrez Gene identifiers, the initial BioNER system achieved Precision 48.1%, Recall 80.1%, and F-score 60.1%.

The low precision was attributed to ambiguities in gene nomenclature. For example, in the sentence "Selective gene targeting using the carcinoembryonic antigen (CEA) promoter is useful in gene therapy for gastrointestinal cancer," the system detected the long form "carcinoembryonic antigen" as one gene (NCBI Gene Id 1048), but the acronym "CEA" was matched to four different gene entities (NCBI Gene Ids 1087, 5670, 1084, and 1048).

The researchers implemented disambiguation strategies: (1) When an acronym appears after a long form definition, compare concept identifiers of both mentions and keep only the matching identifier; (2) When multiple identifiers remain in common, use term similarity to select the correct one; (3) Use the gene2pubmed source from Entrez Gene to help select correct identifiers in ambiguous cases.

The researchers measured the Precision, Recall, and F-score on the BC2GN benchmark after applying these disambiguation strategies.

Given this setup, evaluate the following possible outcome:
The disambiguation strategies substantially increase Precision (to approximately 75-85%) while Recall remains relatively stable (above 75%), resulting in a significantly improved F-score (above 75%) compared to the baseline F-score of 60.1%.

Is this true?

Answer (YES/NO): NO